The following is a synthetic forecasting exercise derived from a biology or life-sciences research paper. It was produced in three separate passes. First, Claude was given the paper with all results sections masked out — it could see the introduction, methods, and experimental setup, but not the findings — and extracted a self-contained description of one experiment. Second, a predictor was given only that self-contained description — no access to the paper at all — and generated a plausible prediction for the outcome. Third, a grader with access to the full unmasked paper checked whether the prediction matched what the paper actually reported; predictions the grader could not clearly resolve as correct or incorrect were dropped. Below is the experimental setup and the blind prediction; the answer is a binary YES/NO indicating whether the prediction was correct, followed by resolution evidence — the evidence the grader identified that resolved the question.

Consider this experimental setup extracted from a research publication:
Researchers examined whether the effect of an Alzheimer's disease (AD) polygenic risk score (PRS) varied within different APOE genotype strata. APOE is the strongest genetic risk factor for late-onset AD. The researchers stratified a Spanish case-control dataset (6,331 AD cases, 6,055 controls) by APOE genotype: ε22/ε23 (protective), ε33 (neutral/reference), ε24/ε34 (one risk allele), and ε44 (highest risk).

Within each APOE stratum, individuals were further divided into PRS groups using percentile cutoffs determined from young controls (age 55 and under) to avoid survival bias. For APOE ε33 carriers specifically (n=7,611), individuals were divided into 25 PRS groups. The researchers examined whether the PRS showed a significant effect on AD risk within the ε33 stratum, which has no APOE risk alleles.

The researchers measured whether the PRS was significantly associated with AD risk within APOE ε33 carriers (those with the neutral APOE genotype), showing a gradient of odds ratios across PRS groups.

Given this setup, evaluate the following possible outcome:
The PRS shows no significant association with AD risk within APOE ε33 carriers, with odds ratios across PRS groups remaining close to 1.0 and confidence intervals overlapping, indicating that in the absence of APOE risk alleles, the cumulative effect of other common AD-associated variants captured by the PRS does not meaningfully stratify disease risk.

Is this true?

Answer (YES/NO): NO